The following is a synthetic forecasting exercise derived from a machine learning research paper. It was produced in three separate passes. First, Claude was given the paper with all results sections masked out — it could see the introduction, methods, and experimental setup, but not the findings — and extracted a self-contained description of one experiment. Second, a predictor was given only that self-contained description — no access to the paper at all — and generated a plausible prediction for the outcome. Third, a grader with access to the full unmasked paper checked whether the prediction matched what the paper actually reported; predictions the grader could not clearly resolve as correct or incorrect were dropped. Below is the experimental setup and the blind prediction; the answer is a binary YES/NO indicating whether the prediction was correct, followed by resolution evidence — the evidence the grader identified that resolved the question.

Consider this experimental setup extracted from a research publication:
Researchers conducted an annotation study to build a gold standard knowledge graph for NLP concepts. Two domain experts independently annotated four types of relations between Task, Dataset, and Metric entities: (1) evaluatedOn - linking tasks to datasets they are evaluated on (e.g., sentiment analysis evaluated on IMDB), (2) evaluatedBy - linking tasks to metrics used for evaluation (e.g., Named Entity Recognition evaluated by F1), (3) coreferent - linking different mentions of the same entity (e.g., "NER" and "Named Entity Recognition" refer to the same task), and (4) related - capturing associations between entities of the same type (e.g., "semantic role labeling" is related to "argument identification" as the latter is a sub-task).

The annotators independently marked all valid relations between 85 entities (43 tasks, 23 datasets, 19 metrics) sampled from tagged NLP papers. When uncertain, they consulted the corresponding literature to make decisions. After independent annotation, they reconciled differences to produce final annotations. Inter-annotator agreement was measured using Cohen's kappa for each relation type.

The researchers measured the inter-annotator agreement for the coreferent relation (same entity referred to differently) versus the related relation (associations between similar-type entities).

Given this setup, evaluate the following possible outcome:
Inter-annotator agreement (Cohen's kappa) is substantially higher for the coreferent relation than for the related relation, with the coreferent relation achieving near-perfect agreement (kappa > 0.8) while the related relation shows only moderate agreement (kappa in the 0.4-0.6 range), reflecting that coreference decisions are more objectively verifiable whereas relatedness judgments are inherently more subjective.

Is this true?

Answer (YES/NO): NO